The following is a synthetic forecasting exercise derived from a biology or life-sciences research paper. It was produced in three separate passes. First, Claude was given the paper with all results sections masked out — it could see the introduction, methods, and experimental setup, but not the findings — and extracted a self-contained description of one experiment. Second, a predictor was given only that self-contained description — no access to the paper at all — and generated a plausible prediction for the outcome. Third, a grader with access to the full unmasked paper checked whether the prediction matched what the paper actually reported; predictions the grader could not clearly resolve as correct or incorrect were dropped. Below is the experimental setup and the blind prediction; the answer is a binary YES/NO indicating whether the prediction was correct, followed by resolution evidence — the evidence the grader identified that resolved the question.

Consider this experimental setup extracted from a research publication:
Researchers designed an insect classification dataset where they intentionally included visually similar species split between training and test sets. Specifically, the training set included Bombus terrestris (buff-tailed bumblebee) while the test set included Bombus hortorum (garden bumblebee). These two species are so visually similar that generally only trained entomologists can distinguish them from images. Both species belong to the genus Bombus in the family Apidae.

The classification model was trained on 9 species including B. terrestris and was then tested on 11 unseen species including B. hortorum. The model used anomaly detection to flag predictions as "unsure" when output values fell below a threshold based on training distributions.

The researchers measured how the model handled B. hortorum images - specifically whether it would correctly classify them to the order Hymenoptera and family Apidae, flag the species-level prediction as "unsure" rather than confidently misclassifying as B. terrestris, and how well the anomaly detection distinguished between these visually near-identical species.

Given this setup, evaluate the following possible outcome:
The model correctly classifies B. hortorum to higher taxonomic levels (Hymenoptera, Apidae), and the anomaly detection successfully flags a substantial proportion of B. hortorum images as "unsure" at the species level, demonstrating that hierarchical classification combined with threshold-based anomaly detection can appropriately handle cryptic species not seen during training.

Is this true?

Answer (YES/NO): NO